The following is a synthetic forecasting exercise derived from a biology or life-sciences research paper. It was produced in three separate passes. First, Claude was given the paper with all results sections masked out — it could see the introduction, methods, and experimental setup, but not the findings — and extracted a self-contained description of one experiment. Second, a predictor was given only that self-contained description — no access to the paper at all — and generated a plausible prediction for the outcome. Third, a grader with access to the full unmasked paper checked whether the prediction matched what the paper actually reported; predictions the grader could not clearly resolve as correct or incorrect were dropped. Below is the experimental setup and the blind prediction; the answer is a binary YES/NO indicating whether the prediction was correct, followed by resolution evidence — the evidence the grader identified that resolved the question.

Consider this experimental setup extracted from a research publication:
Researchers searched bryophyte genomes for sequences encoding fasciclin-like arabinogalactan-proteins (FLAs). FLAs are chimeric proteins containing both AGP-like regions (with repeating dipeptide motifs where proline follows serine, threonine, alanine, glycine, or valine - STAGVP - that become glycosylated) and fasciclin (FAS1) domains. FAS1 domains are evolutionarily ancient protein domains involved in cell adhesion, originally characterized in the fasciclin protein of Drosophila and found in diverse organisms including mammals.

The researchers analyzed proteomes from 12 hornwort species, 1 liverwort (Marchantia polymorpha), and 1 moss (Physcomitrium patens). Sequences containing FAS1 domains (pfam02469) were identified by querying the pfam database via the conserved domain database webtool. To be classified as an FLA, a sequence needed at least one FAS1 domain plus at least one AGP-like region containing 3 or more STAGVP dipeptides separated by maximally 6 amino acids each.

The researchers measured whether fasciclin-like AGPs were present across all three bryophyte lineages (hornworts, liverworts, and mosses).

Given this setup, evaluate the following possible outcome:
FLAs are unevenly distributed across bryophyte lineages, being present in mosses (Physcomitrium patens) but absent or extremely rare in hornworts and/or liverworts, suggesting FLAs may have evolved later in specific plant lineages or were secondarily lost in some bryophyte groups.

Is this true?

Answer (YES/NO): NO